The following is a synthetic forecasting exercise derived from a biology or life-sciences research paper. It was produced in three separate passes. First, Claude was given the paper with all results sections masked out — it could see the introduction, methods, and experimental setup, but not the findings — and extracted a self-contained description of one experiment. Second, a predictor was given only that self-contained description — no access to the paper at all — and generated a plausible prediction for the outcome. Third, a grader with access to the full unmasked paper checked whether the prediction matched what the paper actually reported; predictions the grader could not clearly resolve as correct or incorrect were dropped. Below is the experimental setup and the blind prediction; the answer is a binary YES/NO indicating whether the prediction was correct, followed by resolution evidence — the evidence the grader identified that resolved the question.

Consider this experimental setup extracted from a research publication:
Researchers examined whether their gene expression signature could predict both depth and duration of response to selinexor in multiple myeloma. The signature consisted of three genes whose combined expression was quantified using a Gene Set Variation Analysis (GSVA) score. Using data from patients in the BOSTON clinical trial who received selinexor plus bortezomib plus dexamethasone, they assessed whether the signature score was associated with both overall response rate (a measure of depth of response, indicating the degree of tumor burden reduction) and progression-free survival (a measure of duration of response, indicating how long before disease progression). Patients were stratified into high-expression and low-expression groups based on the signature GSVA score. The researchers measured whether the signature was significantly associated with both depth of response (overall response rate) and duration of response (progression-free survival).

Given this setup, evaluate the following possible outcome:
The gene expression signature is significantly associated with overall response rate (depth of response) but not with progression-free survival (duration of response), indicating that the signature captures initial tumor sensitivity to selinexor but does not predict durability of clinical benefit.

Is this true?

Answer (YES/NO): NO